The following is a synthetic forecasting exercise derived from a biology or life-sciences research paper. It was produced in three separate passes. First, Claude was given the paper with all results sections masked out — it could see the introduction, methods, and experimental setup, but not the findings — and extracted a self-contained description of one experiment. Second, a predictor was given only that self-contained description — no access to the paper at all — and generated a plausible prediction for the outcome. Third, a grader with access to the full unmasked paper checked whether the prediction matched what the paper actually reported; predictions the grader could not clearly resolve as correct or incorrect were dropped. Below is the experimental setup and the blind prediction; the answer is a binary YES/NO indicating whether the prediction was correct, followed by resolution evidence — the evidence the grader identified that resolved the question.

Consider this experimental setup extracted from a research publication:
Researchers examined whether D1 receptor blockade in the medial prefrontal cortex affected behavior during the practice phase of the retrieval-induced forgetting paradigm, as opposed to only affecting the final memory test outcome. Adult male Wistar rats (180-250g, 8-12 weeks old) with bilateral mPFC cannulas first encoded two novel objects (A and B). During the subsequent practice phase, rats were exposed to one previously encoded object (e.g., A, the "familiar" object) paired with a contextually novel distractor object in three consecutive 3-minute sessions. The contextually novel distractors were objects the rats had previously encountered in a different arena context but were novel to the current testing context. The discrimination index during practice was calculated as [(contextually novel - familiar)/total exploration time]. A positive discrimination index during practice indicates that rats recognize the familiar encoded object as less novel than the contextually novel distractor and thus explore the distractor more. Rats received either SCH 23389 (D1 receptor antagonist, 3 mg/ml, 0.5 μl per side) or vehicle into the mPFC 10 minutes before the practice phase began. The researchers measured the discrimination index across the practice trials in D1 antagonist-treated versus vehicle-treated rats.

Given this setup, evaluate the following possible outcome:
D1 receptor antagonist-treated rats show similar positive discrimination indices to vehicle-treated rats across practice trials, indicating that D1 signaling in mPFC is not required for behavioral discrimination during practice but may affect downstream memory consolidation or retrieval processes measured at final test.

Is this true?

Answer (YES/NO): YES